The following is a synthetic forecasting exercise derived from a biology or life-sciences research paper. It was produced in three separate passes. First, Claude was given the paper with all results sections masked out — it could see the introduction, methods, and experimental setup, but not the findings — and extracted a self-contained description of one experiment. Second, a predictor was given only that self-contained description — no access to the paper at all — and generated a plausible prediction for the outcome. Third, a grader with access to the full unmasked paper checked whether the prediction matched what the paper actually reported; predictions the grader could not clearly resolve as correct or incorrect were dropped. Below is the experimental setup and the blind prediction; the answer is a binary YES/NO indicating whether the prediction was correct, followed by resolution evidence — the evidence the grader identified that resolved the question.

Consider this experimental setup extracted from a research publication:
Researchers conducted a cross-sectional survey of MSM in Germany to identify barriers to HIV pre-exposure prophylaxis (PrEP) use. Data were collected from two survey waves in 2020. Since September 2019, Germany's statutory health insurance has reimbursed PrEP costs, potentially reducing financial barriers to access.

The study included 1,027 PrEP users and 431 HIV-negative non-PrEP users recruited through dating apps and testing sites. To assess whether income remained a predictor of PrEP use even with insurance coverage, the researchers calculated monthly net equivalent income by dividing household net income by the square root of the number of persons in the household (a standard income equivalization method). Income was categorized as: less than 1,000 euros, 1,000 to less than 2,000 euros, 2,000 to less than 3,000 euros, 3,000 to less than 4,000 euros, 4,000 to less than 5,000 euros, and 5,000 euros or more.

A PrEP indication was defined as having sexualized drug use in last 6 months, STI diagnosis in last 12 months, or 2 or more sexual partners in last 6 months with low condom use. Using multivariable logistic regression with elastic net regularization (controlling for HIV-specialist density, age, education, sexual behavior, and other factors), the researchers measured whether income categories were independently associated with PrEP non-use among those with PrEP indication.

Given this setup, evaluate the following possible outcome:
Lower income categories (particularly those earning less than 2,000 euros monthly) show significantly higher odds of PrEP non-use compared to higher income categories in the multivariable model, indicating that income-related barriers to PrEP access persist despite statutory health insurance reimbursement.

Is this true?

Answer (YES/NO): NO